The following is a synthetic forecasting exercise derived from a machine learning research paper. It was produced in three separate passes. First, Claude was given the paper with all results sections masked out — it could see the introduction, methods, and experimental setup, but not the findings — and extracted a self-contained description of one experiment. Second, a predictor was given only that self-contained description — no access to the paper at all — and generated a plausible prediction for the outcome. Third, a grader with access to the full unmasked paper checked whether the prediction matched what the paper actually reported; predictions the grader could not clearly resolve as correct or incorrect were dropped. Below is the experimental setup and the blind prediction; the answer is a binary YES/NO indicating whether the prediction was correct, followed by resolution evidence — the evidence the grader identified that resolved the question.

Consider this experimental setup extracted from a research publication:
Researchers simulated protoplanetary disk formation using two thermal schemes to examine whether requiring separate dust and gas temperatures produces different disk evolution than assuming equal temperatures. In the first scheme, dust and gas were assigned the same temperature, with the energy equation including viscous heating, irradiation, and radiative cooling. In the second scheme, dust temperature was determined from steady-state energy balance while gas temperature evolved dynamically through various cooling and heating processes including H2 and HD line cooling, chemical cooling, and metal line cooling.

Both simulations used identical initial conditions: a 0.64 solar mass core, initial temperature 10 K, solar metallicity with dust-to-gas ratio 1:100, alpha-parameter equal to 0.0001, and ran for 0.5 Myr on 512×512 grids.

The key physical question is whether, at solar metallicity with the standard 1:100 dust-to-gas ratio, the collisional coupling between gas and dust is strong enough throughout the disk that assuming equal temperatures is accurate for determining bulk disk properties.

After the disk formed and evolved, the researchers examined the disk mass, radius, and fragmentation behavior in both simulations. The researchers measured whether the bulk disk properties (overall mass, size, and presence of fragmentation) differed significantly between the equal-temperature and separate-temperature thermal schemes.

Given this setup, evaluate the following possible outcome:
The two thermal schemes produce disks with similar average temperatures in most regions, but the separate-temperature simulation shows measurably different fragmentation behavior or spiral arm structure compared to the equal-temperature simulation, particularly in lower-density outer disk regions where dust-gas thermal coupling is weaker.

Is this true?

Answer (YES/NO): NO